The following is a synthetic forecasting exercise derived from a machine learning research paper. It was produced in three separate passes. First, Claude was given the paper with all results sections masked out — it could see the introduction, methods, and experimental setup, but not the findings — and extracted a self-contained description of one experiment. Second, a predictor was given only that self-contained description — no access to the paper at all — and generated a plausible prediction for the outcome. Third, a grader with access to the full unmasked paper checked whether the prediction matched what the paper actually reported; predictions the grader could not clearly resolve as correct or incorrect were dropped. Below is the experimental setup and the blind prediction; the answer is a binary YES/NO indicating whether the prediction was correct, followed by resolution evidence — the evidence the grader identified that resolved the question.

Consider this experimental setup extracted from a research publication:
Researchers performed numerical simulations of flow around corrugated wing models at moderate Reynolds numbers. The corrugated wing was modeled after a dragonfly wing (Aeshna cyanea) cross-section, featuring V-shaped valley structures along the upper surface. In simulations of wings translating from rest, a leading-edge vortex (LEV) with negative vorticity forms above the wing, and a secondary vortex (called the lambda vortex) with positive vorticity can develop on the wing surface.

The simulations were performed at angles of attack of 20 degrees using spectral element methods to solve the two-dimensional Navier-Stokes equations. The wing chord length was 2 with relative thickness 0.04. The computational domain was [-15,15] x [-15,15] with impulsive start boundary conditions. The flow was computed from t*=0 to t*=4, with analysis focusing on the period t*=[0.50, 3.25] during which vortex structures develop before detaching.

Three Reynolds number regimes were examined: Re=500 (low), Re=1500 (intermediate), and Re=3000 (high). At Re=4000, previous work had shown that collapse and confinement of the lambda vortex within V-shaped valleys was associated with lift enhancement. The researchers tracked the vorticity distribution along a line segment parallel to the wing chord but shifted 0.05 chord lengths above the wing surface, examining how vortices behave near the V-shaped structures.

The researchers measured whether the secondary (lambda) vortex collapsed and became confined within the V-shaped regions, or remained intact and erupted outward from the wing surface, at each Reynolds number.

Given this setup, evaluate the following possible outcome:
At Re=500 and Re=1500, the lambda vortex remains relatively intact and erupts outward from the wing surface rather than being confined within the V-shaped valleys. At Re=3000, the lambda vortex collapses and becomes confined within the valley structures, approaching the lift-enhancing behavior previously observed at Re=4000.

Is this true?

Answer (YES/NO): NO